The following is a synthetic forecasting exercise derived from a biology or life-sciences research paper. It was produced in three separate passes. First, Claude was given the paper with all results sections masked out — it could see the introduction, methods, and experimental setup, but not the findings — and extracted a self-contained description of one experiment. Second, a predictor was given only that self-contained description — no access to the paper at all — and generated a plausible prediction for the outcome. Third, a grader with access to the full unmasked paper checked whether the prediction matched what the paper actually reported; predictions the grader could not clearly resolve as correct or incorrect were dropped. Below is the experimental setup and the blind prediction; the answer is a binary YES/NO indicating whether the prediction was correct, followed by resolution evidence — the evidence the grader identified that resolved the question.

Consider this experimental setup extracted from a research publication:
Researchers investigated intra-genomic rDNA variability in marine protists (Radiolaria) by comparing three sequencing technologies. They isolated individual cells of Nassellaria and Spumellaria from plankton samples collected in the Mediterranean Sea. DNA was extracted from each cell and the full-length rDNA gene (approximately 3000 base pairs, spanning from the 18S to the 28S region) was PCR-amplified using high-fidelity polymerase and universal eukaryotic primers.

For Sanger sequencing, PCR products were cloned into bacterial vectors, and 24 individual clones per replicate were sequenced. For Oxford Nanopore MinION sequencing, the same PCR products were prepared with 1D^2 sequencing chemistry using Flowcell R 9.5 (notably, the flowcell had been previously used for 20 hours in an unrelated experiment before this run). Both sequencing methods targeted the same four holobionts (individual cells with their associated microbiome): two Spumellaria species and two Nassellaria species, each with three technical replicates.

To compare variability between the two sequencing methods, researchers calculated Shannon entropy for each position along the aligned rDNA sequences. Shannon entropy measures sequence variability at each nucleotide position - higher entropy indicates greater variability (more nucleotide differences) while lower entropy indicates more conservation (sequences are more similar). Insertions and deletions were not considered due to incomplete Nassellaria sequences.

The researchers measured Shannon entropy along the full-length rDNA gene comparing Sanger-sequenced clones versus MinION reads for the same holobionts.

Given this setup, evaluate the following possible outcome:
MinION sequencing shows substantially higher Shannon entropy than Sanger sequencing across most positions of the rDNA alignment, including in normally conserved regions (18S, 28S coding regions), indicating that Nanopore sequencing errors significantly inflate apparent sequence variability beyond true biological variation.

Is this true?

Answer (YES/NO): YES